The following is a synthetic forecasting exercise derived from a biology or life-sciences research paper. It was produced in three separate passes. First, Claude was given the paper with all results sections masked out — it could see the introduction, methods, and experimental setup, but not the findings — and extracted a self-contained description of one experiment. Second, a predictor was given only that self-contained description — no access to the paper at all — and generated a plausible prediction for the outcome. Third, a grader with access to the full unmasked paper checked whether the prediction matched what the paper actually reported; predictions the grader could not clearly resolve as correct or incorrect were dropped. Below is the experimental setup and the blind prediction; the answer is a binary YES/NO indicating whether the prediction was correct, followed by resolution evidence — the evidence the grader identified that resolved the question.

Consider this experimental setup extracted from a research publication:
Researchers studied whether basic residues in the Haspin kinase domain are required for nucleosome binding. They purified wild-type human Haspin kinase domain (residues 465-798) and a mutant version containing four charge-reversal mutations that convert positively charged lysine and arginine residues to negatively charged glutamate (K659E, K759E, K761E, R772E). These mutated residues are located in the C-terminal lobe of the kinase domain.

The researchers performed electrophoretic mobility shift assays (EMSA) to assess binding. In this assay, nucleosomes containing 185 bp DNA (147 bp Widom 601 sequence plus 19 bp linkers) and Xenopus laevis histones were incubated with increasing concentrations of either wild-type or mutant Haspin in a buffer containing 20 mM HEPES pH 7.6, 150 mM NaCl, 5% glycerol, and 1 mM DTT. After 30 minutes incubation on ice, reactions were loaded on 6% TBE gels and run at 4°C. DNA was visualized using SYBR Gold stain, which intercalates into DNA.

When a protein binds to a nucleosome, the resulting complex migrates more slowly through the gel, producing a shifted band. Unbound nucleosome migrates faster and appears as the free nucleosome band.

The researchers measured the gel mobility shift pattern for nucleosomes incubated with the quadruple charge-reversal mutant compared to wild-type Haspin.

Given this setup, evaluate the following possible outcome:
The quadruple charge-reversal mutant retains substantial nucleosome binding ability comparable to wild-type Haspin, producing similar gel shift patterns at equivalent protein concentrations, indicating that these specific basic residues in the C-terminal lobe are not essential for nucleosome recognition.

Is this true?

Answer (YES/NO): NO